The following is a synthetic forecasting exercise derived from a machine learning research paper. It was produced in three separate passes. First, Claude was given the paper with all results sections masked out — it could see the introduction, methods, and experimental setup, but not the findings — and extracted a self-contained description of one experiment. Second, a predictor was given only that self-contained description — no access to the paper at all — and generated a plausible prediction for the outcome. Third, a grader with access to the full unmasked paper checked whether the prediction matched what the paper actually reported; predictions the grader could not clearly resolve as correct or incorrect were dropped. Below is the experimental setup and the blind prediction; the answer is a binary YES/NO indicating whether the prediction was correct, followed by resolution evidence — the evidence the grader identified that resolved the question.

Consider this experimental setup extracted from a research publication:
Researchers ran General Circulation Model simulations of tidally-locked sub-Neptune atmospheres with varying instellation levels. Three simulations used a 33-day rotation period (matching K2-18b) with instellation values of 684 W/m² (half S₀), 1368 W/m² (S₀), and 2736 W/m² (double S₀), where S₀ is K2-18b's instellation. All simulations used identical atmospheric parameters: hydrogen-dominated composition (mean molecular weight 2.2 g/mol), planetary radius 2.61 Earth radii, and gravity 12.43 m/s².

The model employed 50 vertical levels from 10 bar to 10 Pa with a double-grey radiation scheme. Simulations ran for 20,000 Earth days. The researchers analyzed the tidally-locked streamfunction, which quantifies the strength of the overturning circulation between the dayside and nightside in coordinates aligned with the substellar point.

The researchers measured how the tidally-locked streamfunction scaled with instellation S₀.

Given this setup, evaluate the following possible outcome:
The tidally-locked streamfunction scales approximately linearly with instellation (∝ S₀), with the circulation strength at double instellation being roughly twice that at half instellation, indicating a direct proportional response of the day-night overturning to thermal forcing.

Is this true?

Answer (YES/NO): NO